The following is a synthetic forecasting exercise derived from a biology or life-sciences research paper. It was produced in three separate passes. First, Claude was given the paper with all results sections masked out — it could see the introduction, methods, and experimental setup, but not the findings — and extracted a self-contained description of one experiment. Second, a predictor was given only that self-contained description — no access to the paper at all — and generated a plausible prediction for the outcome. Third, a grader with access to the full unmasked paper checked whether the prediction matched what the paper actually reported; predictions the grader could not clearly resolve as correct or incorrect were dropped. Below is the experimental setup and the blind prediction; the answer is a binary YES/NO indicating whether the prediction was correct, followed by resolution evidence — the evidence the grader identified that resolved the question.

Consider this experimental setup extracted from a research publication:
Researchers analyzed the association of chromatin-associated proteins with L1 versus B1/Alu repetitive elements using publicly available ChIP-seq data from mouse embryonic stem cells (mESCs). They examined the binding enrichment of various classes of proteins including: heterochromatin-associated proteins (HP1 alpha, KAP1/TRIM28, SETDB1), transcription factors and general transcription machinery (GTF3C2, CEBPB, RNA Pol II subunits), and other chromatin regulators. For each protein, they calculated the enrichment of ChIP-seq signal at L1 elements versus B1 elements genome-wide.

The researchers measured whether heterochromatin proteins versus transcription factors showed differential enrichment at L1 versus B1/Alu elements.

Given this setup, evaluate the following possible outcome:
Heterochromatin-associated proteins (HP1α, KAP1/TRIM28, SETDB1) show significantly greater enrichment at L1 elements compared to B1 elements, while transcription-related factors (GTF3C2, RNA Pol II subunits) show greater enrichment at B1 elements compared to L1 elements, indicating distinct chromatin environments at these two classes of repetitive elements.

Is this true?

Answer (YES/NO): YES